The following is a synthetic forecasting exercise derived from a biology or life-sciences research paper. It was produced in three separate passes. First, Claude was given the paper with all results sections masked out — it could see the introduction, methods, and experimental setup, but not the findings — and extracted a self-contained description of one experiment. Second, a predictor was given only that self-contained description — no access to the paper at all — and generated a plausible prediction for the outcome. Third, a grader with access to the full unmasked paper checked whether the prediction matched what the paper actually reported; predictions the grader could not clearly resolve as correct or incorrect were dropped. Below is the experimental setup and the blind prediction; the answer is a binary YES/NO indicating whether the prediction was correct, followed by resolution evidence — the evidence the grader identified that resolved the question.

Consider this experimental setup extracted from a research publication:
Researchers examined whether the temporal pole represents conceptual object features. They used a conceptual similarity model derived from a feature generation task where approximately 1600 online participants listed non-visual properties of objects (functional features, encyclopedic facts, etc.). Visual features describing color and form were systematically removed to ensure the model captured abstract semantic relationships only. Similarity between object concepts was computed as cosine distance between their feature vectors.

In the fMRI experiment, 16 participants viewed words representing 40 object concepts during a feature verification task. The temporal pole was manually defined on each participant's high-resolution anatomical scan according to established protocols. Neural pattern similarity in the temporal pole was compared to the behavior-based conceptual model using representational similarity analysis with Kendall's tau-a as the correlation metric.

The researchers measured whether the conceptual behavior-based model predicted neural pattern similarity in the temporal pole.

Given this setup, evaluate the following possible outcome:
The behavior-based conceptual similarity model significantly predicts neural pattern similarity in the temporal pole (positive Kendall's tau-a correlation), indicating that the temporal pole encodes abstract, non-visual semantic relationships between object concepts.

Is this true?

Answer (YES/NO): YES